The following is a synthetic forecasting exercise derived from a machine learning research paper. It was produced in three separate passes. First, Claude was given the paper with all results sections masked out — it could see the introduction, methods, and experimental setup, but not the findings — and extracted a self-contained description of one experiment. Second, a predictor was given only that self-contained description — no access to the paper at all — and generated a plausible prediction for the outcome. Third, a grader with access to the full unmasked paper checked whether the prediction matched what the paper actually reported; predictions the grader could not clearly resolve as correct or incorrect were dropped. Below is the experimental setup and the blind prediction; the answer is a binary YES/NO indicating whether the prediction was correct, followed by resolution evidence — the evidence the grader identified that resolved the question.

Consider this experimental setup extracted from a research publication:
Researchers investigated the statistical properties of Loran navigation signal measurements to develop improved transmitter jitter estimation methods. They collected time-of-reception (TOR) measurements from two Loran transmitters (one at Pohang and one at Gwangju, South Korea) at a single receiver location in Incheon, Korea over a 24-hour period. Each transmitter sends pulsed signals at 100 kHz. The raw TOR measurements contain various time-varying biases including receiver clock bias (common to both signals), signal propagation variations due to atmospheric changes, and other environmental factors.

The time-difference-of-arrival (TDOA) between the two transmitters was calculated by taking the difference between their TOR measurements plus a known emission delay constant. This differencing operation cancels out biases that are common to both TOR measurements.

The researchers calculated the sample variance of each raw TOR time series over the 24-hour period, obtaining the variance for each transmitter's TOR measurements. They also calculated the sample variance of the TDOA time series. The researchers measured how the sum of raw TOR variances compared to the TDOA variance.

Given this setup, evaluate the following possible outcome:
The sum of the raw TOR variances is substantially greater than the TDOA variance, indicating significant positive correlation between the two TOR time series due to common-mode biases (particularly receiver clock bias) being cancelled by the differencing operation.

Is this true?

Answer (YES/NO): YES